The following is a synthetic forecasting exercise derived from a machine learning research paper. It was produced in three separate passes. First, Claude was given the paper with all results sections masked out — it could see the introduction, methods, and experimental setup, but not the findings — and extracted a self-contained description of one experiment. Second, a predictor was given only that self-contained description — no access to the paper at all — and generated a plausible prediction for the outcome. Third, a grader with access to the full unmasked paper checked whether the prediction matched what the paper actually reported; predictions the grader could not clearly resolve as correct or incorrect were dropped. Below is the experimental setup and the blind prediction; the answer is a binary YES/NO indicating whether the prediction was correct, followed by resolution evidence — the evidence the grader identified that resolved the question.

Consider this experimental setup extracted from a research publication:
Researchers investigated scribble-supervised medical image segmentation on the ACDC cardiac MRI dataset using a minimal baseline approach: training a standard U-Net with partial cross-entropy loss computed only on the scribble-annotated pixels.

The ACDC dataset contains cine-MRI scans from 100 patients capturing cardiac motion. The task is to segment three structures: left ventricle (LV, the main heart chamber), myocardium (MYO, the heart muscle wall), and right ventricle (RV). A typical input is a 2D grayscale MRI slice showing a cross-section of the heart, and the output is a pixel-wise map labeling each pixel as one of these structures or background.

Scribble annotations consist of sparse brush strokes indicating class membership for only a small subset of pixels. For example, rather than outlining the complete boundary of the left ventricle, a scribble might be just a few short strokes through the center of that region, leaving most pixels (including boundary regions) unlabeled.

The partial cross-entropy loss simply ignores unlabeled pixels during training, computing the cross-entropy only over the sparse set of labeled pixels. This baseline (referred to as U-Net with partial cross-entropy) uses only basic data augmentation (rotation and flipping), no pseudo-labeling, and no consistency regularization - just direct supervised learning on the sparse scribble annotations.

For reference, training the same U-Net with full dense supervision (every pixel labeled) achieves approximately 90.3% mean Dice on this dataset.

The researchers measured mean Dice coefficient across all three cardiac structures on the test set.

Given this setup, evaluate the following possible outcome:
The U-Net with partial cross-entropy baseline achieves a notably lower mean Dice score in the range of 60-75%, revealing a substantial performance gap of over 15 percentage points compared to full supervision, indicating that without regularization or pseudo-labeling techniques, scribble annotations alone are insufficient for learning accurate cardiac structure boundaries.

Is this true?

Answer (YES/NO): NO